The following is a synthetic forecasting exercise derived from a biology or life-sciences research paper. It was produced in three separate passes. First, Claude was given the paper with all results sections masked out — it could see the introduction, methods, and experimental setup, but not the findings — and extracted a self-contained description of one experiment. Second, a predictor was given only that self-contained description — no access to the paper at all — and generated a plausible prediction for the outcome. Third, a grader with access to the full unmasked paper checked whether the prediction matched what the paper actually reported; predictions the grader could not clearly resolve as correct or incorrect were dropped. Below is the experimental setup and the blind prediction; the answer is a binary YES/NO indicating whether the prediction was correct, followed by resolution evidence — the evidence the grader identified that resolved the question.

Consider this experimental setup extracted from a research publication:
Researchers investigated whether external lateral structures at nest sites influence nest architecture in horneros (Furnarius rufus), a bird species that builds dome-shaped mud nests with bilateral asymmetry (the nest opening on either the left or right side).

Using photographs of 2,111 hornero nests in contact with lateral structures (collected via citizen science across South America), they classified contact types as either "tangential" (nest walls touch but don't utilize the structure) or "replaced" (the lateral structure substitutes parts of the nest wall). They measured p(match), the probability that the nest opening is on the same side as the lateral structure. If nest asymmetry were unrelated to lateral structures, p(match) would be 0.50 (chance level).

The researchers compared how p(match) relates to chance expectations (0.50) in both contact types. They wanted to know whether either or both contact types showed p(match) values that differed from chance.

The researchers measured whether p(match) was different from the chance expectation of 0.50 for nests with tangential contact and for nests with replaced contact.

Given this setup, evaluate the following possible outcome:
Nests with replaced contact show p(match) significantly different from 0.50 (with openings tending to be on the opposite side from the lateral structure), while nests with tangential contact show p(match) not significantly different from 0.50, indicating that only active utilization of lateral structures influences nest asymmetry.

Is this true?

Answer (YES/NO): NO